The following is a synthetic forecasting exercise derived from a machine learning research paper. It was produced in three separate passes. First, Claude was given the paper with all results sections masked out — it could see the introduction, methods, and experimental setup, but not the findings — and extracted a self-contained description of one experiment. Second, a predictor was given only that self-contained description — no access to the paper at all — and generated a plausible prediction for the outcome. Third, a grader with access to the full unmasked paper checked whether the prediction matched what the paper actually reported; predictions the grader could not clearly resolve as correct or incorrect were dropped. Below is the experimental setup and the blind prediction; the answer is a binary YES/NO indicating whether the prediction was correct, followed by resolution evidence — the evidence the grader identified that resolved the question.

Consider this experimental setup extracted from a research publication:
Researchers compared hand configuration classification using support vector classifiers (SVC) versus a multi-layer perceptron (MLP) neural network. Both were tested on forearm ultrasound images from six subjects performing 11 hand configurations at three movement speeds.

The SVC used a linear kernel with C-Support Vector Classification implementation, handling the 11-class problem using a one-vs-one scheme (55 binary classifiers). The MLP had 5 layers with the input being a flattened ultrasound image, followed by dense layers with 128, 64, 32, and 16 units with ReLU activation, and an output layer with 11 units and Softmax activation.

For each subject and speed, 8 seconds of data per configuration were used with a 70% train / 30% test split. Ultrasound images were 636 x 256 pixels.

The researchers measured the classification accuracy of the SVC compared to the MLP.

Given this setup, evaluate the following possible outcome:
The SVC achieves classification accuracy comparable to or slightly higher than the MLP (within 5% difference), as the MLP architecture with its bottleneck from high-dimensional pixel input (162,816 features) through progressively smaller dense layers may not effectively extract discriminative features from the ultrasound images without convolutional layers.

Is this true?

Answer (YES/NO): NO